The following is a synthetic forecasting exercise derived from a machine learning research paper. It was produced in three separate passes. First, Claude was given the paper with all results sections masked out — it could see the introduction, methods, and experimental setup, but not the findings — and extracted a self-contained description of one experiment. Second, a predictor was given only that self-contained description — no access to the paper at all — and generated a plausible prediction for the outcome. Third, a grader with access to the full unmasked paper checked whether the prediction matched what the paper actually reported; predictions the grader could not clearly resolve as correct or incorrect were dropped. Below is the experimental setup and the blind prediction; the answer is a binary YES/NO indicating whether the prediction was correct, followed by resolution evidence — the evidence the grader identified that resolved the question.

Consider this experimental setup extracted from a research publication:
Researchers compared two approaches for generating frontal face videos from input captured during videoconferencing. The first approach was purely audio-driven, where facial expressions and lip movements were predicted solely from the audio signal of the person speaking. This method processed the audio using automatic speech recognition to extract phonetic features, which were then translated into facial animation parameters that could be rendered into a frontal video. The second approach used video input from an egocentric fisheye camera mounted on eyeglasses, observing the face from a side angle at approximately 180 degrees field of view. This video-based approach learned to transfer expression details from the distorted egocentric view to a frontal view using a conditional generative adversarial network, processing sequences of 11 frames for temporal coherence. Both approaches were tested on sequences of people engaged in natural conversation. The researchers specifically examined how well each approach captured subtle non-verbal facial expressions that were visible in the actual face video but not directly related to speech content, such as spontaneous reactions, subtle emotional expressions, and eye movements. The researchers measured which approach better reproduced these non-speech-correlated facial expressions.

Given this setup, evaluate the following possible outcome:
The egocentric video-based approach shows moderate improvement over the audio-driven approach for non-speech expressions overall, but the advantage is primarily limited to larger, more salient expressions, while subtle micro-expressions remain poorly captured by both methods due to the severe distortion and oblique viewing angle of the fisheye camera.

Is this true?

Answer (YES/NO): NO